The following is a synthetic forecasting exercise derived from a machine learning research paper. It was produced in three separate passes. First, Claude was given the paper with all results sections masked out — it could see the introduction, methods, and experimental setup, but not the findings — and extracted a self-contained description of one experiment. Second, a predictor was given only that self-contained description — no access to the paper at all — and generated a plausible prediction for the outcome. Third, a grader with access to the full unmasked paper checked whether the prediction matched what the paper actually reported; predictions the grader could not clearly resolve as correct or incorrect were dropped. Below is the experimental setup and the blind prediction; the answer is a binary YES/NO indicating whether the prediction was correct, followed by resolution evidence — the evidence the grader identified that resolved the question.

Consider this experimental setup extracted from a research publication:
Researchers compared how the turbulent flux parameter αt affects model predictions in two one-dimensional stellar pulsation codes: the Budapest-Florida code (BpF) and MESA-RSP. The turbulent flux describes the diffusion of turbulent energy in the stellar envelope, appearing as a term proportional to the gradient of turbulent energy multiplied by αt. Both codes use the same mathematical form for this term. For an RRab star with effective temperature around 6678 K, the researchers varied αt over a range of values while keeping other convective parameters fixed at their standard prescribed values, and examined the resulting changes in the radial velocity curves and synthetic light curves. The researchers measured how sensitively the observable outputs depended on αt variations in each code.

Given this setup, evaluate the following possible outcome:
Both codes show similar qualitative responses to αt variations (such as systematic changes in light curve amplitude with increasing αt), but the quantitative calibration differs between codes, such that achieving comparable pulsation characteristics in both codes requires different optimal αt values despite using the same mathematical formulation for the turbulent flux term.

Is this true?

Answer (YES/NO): NO